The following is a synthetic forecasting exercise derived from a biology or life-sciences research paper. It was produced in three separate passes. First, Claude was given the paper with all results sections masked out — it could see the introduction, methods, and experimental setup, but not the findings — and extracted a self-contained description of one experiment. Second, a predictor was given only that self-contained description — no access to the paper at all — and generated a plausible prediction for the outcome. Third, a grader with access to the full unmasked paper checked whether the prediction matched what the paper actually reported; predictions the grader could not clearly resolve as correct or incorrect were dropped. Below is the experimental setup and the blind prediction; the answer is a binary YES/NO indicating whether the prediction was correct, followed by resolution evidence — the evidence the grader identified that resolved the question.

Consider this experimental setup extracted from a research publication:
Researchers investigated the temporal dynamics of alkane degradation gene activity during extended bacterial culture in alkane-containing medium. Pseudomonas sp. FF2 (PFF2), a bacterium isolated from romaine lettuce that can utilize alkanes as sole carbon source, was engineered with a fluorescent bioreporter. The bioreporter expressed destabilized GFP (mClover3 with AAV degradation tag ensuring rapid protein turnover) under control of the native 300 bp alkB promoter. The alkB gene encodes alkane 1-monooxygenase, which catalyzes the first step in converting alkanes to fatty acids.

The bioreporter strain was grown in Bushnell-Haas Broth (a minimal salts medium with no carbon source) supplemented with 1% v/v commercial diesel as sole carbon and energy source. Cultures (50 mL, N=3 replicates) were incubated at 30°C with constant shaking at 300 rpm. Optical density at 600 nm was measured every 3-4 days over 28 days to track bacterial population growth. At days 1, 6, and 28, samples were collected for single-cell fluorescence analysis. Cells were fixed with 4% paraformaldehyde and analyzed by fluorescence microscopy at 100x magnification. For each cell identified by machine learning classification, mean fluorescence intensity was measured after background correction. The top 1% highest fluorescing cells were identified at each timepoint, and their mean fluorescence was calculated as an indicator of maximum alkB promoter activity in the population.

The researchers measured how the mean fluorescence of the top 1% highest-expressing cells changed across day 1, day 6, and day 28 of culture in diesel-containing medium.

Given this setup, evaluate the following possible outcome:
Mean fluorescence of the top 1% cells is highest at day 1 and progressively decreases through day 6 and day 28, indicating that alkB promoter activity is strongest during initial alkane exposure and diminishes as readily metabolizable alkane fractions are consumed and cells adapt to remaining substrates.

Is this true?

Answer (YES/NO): NO